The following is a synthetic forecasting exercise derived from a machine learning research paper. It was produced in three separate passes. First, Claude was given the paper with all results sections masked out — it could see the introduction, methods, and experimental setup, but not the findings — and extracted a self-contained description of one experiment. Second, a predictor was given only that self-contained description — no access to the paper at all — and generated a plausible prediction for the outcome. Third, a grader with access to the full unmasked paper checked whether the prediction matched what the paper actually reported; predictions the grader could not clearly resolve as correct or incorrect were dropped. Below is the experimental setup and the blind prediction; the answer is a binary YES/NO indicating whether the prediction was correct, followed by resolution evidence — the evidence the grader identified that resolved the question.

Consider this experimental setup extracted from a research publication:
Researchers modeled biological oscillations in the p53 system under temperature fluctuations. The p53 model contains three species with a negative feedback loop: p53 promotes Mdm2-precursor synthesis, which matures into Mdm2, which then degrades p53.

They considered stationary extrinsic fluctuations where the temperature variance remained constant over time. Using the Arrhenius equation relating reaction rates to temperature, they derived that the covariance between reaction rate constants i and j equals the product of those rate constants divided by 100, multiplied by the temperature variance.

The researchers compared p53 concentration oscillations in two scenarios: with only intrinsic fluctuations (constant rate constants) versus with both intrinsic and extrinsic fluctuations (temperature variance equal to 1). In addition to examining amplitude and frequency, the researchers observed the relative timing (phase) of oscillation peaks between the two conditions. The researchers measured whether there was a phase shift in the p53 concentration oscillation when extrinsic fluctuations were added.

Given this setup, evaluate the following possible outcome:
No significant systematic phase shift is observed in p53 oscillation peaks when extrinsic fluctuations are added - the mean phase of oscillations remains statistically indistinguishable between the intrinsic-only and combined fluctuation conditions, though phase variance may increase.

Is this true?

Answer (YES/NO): NO